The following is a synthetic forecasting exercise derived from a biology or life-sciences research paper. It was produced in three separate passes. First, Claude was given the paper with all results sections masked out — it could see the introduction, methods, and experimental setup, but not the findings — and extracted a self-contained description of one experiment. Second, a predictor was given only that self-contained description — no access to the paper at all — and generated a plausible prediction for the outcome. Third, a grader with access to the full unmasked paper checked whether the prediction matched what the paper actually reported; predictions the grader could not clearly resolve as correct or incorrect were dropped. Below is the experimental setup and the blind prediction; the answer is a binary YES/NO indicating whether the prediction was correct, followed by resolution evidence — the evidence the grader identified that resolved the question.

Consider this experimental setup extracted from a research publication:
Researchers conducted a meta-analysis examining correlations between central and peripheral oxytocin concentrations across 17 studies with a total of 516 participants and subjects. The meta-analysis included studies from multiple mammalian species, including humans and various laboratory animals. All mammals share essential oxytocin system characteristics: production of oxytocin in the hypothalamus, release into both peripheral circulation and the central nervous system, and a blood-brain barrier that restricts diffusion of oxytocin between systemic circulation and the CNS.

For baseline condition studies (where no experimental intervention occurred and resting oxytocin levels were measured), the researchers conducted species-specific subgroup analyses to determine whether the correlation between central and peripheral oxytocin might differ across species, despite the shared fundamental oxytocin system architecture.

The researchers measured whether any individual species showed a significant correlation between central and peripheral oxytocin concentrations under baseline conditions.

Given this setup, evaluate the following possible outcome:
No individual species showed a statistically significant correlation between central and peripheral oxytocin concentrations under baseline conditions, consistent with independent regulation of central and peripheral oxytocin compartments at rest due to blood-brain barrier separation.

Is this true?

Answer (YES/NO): YES